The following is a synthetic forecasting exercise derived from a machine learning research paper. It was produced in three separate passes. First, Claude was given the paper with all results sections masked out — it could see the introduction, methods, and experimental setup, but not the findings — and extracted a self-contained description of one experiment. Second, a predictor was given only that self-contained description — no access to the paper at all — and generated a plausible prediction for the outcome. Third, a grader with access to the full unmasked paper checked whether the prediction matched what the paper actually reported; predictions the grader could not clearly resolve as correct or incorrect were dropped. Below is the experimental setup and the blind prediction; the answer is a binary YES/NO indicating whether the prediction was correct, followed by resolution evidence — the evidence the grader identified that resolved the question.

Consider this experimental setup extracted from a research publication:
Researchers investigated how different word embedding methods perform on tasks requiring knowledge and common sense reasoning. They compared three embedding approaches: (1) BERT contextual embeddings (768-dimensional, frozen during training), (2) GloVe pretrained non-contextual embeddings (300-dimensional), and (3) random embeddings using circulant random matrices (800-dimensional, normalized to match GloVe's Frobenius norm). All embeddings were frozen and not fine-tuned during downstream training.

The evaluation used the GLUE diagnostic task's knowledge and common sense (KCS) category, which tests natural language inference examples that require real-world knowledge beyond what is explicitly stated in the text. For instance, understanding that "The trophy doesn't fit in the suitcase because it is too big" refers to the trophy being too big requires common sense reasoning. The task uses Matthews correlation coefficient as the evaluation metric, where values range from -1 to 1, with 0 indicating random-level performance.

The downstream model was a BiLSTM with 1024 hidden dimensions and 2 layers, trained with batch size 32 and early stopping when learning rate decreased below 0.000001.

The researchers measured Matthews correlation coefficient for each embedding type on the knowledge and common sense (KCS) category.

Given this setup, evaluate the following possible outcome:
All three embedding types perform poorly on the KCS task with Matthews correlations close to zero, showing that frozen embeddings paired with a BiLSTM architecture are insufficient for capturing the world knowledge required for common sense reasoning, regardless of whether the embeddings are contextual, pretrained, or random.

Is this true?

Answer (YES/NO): NO